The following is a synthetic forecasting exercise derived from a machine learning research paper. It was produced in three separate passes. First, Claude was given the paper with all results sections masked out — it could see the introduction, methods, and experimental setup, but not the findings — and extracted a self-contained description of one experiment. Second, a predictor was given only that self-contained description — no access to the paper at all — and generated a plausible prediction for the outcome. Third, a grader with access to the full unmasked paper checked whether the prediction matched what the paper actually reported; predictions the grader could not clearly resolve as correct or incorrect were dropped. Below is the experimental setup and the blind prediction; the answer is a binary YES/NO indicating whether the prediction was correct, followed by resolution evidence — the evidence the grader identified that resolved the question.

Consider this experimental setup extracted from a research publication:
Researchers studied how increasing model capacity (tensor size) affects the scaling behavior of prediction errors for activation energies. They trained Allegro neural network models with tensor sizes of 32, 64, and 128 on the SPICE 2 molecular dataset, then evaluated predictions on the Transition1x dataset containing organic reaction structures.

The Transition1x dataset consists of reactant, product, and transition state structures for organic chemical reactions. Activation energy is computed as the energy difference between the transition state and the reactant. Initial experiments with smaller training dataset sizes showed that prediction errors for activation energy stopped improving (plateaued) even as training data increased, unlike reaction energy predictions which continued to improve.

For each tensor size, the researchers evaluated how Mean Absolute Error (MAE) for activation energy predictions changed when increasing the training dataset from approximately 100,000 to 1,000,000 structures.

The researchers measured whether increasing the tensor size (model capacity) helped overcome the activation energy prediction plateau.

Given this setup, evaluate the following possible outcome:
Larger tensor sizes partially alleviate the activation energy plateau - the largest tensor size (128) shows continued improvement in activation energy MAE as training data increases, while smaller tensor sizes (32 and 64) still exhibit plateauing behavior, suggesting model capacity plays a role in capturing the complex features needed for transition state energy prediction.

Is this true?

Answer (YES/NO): NO